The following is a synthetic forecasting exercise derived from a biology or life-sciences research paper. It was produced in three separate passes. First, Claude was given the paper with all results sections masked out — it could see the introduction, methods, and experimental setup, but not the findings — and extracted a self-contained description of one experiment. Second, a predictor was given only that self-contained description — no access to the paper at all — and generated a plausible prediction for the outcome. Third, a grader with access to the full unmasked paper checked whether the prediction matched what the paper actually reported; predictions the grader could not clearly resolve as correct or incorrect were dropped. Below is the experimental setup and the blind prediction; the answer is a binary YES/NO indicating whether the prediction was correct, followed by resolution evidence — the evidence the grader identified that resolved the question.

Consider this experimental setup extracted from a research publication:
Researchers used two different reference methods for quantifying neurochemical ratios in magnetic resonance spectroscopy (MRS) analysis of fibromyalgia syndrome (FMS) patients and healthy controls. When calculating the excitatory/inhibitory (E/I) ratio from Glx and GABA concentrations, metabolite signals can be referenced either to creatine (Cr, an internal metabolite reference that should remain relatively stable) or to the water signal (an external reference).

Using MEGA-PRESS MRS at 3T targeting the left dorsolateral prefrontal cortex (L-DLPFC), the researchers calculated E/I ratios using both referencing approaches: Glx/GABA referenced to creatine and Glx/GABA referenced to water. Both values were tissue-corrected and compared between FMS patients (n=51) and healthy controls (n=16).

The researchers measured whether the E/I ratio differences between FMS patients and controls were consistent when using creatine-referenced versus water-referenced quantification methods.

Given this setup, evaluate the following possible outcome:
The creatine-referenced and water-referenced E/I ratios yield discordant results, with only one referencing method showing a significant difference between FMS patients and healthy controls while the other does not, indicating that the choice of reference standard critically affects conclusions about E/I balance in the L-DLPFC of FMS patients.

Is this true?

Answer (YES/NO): NO